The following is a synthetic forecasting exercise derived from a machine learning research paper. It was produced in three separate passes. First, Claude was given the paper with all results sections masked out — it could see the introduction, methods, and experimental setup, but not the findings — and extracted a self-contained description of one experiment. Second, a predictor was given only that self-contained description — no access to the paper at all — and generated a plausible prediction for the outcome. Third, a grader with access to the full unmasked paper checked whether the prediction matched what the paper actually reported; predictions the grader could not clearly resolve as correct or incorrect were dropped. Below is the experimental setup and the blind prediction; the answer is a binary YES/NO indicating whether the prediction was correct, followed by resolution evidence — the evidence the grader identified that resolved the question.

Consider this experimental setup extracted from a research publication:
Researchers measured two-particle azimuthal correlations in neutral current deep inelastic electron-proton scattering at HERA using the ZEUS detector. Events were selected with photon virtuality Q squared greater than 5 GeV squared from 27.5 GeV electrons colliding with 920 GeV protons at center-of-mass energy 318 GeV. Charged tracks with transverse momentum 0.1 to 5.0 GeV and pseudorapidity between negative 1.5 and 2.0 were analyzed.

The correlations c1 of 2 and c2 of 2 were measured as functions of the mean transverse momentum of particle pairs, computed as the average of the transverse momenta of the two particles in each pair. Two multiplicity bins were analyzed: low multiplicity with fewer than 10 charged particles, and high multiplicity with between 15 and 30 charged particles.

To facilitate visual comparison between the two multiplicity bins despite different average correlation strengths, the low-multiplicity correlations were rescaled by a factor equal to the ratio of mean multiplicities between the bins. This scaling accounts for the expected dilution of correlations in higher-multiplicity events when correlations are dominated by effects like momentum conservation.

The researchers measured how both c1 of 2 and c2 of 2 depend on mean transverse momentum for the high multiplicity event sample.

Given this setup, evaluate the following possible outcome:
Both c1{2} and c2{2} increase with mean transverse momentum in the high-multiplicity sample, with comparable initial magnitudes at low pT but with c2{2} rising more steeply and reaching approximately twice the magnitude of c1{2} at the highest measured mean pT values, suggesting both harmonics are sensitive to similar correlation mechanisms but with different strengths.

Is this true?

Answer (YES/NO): NO